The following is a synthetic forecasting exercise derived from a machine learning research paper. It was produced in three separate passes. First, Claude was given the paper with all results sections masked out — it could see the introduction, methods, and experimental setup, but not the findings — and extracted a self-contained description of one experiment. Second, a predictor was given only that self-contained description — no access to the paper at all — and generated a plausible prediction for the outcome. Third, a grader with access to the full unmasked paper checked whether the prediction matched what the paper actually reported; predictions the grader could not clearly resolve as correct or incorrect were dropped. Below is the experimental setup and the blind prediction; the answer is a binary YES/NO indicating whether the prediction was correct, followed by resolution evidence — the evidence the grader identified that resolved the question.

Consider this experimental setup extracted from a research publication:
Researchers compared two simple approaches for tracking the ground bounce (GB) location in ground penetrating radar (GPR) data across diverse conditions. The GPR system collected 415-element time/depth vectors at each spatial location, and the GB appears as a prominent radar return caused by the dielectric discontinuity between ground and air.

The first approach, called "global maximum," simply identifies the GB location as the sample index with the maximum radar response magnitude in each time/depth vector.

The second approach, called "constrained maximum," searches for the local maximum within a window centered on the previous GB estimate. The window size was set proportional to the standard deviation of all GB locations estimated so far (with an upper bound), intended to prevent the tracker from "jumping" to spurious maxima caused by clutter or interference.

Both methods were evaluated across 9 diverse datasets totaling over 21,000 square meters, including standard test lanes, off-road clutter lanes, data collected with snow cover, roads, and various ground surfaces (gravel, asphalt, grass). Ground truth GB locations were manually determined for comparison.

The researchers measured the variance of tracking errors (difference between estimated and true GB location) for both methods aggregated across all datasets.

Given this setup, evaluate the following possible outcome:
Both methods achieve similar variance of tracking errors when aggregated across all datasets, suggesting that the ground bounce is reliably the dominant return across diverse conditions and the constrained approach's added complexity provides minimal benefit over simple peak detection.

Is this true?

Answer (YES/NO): NO